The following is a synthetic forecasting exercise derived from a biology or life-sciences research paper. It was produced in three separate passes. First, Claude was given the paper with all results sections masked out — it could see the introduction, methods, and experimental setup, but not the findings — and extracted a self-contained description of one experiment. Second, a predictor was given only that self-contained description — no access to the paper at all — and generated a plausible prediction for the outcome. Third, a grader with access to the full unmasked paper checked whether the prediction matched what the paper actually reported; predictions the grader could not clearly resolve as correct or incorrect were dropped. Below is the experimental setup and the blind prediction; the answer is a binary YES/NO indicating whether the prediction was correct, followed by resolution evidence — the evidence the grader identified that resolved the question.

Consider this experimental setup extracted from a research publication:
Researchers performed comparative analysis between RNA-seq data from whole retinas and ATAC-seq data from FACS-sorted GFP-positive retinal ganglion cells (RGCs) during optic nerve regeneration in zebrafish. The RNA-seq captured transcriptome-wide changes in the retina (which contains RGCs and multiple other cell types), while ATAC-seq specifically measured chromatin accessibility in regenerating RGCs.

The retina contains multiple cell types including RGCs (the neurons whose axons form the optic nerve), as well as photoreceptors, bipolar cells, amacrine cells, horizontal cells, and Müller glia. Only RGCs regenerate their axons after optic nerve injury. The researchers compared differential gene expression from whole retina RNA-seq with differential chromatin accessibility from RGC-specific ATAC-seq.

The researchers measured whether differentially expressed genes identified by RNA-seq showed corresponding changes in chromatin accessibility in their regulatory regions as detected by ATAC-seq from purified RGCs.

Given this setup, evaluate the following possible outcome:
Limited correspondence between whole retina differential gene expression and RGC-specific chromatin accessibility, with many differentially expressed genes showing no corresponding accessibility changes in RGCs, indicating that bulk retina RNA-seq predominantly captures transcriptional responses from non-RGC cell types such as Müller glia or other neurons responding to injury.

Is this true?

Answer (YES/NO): NO